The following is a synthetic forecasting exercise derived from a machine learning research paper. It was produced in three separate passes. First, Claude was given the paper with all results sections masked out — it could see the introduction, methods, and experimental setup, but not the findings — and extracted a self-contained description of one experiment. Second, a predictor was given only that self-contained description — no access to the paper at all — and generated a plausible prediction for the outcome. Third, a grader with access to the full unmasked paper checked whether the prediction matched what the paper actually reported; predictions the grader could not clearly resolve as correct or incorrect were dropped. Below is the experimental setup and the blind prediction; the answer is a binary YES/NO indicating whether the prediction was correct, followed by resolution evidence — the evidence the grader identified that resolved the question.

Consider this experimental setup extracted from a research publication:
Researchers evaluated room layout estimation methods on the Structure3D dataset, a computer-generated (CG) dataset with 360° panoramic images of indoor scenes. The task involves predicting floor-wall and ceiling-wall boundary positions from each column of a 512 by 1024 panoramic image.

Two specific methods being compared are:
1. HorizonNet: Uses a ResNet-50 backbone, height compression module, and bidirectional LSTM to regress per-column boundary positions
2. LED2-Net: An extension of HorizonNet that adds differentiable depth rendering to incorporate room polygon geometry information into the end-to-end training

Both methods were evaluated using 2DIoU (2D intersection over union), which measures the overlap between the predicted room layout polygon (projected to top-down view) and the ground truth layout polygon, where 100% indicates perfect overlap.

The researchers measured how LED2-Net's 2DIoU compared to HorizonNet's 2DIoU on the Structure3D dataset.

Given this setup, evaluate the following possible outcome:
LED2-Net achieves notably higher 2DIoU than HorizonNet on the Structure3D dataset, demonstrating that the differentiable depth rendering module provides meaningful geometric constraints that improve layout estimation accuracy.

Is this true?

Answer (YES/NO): NO